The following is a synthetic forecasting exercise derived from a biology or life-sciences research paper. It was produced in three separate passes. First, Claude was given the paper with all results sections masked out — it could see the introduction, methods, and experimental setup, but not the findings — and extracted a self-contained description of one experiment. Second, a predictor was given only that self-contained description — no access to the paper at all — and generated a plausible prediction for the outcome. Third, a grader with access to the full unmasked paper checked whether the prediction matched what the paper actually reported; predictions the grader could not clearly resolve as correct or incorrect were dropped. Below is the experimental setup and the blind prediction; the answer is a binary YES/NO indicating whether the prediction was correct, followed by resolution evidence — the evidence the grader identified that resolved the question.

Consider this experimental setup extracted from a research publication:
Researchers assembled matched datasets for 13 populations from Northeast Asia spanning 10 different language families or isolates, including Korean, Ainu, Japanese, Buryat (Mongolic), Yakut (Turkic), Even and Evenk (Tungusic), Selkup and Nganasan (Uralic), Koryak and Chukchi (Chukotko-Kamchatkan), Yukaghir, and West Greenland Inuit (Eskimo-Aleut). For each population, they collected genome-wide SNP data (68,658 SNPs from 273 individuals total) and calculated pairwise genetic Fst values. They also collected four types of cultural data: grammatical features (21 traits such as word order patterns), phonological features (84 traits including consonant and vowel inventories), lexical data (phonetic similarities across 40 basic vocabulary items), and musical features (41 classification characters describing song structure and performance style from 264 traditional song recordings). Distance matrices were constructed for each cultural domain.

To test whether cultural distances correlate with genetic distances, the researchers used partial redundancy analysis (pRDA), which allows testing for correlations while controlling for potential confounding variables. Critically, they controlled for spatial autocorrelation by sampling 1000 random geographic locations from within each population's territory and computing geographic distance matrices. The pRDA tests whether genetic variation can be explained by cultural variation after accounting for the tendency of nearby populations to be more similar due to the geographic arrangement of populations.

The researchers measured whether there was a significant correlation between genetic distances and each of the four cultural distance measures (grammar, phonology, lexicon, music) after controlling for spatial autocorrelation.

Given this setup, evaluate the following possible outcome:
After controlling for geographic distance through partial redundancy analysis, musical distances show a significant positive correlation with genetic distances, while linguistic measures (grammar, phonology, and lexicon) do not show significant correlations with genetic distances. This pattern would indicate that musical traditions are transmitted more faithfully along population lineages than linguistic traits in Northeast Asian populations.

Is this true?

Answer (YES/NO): NO